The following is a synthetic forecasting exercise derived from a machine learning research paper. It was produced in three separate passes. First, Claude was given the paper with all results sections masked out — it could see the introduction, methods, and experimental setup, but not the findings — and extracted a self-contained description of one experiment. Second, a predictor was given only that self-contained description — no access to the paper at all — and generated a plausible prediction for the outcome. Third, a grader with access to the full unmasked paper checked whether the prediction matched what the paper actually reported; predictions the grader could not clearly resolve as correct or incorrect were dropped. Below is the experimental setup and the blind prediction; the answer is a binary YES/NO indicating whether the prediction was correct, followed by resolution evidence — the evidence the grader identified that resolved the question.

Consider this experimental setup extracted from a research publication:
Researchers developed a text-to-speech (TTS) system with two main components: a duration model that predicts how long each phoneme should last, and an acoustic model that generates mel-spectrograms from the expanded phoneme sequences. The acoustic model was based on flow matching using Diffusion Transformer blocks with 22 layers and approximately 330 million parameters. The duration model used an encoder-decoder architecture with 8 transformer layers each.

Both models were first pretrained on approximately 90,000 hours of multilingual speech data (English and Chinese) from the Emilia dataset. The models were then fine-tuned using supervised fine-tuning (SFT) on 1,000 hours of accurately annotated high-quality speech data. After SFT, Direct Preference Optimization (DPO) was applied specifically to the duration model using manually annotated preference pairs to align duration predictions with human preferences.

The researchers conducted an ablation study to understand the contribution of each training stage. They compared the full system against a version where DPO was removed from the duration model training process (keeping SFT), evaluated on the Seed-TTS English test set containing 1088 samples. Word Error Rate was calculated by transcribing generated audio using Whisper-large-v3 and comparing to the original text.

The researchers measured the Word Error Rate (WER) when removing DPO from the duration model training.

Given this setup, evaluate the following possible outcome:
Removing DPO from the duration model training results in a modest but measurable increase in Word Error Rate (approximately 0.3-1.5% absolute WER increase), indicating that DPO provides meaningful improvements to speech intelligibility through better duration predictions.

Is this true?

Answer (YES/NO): YES